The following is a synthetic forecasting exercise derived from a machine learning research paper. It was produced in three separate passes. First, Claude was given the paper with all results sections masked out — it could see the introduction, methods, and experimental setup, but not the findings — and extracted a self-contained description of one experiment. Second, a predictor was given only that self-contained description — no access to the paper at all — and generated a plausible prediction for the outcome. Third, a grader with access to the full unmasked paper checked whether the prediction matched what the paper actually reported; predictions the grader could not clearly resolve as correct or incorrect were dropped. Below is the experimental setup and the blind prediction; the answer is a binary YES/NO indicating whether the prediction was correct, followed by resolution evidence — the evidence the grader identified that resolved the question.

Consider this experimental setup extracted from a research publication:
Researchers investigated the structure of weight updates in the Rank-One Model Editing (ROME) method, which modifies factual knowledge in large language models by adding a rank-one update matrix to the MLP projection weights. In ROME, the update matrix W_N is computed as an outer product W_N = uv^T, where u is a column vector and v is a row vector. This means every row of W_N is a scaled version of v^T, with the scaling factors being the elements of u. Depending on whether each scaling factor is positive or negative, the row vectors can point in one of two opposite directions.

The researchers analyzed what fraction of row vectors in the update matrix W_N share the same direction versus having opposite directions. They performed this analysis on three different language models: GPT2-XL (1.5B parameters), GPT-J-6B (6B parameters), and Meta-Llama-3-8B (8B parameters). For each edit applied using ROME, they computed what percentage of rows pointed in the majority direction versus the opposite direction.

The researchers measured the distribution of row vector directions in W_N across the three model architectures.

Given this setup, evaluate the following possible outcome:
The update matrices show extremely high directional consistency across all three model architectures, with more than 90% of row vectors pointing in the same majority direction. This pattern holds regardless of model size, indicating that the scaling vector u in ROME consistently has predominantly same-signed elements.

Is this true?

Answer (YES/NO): NO